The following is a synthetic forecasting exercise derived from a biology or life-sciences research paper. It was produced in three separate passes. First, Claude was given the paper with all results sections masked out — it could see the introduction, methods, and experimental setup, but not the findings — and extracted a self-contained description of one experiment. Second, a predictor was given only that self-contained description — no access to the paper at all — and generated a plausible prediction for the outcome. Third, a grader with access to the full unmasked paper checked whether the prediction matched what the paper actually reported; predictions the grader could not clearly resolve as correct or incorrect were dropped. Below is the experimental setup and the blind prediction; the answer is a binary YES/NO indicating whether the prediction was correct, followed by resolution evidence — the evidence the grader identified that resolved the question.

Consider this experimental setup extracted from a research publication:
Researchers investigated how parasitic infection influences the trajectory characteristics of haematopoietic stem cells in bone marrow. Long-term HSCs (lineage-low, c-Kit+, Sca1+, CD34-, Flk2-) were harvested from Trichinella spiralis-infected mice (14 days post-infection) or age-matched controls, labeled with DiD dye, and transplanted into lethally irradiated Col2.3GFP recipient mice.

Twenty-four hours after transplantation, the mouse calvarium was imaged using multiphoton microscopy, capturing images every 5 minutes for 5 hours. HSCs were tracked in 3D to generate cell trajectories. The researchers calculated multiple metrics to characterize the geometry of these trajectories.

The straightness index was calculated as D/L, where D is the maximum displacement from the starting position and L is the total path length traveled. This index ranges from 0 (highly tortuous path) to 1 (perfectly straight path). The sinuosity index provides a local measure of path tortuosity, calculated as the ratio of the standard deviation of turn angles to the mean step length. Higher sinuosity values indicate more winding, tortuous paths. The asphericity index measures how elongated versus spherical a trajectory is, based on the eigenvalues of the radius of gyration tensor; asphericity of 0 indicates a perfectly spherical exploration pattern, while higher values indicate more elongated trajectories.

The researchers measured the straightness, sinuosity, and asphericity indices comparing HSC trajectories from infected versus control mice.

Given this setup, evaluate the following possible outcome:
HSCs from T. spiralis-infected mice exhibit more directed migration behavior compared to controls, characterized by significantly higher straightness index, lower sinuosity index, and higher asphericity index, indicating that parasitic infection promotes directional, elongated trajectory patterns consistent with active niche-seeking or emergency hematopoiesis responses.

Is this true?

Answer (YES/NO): NO